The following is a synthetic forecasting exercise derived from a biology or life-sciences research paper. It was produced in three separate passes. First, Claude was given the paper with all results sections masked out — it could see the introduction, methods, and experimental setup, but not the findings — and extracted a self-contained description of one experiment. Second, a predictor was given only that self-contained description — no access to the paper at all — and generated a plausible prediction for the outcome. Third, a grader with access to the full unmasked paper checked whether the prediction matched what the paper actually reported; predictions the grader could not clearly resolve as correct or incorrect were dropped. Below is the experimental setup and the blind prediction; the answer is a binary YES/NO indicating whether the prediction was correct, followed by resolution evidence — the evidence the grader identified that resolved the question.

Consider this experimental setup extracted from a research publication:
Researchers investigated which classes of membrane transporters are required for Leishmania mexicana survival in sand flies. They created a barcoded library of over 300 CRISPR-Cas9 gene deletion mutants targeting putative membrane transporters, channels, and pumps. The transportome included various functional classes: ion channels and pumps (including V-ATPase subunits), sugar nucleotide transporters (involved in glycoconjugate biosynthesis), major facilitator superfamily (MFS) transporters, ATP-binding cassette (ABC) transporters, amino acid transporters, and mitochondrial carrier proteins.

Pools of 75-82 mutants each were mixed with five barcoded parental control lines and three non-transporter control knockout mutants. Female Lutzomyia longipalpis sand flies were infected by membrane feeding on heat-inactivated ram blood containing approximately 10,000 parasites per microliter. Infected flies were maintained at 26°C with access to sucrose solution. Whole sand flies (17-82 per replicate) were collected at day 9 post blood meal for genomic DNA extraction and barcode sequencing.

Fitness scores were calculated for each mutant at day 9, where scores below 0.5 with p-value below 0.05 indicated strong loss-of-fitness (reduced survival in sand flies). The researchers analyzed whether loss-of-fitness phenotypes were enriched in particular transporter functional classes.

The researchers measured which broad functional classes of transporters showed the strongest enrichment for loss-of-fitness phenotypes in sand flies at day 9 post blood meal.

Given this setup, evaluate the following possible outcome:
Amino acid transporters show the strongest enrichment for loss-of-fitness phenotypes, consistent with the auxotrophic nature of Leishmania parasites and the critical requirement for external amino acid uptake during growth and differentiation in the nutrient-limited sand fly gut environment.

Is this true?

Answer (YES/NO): NO